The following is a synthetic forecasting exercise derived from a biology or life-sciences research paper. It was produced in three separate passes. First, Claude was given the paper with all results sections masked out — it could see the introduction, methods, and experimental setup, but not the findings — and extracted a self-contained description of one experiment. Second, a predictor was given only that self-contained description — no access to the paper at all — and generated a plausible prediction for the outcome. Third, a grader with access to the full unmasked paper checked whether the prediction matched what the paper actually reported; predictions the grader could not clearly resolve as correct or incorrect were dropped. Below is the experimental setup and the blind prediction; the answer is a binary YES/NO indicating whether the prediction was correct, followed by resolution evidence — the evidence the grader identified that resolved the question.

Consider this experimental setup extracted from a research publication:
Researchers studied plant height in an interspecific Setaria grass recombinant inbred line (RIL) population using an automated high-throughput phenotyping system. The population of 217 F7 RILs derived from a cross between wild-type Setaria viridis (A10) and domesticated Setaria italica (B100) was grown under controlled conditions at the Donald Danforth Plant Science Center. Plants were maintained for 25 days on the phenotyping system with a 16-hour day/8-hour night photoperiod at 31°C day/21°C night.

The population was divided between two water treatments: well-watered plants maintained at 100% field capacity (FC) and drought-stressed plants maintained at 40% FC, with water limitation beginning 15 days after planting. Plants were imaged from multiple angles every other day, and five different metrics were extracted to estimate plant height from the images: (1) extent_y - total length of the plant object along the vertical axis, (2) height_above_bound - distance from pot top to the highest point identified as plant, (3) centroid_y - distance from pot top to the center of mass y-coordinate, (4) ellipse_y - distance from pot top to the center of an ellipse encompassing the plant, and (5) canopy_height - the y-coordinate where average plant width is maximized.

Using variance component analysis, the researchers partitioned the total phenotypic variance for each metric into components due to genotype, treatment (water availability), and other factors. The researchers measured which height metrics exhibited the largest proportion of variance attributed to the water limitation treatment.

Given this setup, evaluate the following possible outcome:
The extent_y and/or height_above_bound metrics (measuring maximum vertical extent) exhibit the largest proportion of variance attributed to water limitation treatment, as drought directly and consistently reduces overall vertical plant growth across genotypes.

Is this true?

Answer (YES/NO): YES